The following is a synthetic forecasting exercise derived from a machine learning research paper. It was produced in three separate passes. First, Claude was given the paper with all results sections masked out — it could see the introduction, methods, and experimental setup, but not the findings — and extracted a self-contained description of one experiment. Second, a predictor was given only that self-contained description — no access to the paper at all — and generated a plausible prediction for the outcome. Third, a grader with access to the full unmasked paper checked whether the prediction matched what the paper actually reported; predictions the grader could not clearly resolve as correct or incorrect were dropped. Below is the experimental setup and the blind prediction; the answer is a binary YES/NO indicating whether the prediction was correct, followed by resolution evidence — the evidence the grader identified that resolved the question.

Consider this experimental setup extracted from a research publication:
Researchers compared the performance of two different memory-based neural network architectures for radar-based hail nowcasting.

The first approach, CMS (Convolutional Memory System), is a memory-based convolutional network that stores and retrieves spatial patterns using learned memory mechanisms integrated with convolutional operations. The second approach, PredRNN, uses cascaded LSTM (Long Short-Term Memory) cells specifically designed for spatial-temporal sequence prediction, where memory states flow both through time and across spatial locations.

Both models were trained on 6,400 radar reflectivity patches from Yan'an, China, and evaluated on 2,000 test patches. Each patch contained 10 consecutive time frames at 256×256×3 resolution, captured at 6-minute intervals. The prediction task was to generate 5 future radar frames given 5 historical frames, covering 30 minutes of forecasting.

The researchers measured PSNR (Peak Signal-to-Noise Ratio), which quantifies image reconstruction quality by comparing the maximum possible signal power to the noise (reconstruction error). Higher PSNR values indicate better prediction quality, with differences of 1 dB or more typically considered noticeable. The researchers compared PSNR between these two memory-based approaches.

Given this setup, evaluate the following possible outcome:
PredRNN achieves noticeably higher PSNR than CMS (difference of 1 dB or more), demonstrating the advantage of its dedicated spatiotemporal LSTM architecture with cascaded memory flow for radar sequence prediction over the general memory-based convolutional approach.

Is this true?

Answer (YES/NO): NO